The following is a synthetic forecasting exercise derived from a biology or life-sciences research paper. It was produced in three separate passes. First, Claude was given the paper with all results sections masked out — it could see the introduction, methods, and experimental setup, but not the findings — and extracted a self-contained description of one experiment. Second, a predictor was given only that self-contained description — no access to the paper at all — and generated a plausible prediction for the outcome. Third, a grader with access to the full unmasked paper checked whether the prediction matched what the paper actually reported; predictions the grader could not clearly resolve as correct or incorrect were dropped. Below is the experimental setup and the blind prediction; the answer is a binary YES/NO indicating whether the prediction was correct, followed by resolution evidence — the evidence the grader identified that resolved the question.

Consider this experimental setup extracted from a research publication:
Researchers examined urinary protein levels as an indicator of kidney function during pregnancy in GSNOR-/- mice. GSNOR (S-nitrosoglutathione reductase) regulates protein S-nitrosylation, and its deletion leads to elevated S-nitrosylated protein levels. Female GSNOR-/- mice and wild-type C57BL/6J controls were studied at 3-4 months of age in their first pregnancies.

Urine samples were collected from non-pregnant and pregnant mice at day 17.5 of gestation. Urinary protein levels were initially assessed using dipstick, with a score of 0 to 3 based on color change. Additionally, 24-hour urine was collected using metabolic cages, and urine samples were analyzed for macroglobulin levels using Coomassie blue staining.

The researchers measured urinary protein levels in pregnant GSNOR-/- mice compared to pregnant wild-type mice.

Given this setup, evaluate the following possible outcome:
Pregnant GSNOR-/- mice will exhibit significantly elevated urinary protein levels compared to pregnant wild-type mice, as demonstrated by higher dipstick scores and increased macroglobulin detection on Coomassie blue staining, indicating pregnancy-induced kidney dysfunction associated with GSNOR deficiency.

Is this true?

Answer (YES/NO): YES